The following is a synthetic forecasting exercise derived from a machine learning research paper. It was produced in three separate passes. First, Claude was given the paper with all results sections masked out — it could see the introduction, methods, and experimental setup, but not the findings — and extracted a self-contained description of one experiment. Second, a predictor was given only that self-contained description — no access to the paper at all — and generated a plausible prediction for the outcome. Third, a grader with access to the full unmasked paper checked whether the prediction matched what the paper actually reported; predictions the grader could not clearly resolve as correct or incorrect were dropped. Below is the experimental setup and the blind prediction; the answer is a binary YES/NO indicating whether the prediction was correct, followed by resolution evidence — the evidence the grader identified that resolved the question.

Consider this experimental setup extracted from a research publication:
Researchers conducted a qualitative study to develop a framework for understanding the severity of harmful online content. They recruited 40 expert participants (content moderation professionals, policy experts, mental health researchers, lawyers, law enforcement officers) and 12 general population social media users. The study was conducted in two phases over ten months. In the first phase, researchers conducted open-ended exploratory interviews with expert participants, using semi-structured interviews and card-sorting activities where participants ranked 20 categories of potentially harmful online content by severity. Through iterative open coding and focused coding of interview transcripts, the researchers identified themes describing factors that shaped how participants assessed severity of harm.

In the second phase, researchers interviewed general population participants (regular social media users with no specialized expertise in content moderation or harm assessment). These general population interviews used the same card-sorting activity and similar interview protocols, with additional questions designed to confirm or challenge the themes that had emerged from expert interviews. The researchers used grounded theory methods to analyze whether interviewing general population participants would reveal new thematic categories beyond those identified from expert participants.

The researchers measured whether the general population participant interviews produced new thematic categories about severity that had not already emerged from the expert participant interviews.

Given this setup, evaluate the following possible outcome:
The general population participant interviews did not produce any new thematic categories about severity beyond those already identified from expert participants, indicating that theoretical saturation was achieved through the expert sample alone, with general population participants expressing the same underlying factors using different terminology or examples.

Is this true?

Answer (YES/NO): YES